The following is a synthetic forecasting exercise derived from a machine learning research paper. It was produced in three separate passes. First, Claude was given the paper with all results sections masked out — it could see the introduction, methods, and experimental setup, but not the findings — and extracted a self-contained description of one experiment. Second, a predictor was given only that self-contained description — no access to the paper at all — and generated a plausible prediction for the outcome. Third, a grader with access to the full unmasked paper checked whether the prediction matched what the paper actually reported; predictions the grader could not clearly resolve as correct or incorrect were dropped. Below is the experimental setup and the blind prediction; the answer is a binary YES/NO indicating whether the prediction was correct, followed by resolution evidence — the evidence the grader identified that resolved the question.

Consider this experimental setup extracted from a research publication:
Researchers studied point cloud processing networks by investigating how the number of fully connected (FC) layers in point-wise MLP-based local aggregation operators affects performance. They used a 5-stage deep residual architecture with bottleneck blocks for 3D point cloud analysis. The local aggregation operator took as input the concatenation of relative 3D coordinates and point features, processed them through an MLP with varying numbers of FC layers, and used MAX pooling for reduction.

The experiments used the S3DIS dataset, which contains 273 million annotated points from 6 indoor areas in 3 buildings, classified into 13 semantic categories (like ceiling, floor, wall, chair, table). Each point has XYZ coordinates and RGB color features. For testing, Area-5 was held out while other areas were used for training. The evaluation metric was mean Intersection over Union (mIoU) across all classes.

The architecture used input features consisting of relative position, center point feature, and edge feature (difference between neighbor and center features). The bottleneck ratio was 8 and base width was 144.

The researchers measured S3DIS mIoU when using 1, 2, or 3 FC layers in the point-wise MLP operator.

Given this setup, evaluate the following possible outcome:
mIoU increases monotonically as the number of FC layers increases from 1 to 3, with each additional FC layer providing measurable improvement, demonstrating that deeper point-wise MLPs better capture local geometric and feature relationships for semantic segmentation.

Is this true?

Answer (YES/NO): NO